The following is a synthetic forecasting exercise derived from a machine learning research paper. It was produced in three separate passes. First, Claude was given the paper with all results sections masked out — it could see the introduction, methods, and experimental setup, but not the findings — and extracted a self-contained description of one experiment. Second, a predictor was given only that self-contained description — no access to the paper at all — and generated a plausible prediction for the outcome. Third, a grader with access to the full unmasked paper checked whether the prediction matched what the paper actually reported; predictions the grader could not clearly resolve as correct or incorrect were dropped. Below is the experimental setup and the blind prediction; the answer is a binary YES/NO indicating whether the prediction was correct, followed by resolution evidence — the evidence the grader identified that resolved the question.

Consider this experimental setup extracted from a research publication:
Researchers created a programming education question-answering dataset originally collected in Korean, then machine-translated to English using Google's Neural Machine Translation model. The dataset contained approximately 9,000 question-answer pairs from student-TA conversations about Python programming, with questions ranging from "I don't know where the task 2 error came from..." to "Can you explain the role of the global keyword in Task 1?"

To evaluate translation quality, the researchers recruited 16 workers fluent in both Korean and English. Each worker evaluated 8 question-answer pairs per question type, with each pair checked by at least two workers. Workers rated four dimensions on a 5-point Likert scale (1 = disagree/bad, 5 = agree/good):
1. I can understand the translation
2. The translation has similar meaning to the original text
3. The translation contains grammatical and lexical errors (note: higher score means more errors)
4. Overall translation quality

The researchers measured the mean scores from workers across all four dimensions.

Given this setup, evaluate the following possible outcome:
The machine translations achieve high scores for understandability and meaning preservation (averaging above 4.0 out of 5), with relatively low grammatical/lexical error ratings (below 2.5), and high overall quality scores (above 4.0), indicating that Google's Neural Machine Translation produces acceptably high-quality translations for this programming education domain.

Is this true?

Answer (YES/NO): NO